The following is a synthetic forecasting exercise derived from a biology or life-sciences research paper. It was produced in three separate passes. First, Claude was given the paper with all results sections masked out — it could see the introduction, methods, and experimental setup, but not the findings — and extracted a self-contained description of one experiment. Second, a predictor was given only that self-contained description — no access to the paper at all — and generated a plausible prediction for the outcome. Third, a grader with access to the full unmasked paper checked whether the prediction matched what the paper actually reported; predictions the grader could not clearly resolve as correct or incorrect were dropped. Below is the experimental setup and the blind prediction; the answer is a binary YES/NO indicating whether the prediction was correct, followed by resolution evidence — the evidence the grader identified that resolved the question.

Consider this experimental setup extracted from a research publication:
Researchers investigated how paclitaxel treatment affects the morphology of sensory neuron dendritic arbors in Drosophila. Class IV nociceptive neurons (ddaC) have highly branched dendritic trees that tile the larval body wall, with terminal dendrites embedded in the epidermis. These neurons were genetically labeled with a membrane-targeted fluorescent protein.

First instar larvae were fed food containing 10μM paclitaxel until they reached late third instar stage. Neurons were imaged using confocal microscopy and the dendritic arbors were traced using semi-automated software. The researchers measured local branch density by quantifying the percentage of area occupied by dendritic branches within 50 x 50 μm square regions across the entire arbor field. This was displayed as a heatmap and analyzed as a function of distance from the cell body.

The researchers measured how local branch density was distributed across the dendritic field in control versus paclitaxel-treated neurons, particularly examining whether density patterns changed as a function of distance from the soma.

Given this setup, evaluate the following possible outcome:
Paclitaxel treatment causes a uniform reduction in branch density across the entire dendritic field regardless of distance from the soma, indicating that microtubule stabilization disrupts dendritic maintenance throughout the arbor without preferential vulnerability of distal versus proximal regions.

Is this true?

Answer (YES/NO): NO